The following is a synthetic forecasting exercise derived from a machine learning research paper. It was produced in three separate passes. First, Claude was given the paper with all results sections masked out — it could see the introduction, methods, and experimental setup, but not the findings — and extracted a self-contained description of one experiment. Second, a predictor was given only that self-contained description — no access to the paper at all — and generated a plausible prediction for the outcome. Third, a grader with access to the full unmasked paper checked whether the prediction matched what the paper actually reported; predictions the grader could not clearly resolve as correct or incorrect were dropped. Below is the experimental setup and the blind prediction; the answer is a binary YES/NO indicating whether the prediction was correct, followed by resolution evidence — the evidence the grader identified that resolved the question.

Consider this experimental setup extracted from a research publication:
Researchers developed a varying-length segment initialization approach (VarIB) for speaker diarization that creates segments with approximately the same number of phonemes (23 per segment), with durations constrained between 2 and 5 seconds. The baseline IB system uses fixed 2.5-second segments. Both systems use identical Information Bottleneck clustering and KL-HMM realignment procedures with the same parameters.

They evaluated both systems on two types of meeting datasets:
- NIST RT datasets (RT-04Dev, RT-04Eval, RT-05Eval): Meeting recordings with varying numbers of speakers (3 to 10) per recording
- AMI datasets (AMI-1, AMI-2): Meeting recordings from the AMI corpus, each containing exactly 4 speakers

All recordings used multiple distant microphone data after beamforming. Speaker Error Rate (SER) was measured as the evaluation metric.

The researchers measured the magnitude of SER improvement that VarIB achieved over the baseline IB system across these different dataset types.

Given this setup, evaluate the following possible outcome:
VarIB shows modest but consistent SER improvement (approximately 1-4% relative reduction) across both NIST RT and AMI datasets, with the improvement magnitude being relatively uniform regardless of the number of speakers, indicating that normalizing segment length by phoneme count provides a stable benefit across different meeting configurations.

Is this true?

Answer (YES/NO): NO